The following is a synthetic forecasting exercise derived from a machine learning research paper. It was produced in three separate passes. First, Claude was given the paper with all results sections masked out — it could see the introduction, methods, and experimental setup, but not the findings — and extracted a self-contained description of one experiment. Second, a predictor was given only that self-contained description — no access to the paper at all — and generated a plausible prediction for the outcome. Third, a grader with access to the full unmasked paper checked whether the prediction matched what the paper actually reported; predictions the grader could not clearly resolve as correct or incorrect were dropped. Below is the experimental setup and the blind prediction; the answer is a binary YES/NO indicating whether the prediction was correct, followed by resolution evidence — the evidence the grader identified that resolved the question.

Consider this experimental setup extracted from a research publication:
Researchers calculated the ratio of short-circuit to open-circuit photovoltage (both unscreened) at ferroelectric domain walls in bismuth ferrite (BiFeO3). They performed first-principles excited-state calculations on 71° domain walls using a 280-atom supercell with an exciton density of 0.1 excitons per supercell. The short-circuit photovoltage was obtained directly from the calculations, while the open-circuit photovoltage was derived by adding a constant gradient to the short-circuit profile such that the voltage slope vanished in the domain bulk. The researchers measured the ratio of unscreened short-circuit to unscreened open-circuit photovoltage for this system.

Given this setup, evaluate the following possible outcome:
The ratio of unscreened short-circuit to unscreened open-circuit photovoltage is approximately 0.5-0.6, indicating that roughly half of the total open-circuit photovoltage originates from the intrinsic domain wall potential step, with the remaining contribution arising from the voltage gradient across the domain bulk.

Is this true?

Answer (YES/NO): NO